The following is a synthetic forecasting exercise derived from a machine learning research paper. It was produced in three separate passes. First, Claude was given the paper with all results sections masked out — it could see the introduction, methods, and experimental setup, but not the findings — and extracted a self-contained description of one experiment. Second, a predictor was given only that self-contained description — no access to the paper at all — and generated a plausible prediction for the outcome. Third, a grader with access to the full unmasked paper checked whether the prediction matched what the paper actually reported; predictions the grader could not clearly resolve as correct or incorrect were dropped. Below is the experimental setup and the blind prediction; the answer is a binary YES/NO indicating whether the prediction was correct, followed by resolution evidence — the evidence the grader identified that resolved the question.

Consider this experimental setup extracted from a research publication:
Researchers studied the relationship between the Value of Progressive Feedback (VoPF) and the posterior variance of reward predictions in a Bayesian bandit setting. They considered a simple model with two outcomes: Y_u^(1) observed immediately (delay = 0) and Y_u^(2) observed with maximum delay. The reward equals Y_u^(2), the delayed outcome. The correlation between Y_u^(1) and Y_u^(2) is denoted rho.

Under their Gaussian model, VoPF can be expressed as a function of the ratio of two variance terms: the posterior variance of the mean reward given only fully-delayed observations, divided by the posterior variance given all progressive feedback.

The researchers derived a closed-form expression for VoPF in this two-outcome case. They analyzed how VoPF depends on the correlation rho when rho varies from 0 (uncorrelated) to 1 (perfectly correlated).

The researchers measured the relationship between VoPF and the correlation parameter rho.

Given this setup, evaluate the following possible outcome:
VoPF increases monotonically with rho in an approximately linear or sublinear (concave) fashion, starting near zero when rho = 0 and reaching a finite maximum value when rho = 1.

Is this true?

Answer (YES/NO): NO